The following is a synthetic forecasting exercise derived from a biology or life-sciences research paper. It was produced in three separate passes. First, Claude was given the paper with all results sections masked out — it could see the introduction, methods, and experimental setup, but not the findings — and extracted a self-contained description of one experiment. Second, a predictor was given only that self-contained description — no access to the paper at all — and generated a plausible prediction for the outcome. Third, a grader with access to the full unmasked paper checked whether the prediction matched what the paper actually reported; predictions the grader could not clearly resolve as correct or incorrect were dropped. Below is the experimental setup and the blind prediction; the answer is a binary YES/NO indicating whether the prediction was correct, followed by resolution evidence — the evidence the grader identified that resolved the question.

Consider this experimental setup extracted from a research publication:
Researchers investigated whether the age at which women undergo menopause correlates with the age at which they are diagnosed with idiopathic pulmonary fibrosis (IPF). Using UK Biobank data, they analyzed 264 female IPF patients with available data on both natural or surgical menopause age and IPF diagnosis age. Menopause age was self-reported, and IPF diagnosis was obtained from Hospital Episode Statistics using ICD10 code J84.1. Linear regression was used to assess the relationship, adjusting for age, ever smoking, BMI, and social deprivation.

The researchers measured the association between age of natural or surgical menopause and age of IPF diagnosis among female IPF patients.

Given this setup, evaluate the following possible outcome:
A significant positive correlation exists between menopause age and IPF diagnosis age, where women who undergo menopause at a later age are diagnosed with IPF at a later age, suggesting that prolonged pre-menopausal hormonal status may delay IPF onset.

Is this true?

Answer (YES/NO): YES